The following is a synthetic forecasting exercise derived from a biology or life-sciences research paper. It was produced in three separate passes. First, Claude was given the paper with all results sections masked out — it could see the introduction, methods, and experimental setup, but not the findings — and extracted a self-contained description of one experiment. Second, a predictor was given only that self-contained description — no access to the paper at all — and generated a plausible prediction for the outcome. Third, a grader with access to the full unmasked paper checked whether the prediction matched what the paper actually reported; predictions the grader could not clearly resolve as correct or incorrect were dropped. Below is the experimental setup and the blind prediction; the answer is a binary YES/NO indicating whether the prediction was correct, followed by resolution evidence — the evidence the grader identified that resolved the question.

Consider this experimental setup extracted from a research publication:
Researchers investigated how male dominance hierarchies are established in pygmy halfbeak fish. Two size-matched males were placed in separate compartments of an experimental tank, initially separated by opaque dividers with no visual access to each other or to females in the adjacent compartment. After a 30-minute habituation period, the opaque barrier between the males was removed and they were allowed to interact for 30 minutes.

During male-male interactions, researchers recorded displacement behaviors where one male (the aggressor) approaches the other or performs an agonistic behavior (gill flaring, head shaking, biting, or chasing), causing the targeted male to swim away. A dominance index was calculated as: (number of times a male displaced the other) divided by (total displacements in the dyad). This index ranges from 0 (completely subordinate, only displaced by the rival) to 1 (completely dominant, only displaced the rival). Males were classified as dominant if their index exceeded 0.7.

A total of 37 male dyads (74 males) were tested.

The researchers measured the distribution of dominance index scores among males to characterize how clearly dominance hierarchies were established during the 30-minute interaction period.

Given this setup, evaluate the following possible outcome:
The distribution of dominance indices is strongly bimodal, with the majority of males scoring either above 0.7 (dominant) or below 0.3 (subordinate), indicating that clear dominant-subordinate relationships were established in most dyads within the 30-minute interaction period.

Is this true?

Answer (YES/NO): YES